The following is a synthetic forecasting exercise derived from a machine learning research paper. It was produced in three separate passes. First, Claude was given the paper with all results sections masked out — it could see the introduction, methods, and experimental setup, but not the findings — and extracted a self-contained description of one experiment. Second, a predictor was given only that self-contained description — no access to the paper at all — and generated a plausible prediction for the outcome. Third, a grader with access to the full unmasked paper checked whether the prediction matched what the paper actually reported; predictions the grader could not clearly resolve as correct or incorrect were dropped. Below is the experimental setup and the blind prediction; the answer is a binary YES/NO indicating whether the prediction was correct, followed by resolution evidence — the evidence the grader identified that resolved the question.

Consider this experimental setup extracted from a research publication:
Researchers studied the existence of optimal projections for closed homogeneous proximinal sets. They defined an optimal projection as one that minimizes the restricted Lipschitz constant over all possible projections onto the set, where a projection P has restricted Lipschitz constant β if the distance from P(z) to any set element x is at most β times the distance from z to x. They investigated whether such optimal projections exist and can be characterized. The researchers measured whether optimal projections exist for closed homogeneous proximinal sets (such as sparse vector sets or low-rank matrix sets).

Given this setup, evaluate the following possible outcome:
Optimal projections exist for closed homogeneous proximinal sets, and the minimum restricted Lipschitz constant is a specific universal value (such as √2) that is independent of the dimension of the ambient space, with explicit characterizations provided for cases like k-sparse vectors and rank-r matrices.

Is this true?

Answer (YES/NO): NO